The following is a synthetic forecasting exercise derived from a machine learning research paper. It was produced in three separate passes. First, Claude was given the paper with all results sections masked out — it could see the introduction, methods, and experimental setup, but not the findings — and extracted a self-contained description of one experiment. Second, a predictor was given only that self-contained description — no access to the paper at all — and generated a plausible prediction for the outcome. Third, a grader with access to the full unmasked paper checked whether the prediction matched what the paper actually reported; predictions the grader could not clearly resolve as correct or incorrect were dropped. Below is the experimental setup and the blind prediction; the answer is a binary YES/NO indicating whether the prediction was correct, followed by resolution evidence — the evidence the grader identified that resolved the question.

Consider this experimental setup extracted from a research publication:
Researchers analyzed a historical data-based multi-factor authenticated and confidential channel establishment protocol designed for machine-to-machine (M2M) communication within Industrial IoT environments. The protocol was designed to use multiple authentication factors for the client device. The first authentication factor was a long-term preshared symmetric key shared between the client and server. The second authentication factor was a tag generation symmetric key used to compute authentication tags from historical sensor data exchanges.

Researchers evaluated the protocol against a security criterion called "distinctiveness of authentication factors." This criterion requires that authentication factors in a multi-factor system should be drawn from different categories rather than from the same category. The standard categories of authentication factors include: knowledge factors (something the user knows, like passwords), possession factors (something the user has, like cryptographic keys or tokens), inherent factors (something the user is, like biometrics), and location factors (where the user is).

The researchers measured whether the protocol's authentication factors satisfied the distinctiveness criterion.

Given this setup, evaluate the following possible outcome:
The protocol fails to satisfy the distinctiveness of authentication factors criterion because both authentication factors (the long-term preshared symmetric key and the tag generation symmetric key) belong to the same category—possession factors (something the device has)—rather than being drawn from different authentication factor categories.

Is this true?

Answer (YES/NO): YES